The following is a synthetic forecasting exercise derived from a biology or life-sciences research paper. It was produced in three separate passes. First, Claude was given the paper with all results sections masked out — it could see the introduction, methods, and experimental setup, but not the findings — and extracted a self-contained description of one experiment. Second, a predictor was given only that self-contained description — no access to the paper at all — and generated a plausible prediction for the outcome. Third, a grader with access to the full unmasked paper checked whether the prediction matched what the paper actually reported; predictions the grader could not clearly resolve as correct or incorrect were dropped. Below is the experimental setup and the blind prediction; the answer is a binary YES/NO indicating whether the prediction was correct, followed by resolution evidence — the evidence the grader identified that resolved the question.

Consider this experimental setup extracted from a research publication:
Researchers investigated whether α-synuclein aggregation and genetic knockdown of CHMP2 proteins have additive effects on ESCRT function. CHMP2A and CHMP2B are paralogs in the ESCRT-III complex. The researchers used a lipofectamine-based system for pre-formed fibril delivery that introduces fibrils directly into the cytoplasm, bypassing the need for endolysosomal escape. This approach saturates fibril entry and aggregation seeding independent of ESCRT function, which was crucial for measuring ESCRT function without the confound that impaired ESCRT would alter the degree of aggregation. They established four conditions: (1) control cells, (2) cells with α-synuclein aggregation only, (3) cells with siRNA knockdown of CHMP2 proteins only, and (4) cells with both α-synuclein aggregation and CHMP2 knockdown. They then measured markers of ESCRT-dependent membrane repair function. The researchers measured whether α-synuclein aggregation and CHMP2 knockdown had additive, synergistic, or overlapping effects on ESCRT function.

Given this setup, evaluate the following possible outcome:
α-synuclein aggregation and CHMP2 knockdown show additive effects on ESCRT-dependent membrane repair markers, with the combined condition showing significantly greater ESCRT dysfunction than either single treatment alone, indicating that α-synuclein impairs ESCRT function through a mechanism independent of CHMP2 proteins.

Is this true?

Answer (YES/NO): NO